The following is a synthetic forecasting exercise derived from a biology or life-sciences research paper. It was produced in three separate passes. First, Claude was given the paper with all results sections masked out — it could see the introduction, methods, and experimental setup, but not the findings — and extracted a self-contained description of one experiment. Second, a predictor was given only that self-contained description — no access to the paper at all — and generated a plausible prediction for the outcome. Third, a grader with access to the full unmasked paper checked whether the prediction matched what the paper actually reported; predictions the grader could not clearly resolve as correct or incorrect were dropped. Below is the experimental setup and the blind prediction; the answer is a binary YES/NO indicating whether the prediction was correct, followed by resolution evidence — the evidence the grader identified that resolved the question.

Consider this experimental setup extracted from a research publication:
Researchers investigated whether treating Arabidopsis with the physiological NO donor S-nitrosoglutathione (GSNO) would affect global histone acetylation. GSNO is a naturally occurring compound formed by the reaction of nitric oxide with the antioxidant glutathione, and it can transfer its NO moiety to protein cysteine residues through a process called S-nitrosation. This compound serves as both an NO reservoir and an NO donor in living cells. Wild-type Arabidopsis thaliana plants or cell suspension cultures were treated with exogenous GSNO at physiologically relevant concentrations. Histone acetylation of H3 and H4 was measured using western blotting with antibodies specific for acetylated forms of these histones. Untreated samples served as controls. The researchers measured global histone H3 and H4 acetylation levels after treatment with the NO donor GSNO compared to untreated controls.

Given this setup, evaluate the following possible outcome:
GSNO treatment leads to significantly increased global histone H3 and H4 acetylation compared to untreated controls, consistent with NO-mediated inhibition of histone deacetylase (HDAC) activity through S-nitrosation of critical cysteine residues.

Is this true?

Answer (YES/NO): YES